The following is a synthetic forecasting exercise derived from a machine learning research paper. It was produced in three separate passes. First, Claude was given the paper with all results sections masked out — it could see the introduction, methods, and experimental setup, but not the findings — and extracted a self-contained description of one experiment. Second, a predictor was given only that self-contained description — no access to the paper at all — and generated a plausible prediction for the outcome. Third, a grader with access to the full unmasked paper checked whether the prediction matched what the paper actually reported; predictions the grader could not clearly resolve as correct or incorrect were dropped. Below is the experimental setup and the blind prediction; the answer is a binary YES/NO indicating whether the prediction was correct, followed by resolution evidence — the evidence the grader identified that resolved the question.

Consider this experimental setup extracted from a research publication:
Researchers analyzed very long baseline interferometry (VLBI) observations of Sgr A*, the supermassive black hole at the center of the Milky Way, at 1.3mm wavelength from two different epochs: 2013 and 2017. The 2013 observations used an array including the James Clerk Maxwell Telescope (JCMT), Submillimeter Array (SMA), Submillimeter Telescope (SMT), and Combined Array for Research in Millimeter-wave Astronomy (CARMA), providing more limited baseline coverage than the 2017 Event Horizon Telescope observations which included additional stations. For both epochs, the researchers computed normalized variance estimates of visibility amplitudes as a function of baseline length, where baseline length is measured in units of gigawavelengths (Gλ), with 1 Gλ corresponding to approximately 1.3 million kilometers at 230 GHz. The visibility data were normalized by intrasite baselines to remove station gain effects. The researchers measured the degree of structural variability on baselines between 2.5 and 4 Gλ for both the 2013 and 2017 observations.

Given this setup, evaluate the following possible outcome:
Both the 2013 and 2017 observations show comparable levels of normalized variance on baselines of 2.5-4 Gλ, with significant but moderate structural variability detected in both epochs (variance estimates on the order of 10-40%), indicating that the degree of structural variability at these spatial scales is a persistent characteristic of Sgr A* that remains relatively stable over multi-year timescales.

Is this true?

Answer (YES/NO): NO